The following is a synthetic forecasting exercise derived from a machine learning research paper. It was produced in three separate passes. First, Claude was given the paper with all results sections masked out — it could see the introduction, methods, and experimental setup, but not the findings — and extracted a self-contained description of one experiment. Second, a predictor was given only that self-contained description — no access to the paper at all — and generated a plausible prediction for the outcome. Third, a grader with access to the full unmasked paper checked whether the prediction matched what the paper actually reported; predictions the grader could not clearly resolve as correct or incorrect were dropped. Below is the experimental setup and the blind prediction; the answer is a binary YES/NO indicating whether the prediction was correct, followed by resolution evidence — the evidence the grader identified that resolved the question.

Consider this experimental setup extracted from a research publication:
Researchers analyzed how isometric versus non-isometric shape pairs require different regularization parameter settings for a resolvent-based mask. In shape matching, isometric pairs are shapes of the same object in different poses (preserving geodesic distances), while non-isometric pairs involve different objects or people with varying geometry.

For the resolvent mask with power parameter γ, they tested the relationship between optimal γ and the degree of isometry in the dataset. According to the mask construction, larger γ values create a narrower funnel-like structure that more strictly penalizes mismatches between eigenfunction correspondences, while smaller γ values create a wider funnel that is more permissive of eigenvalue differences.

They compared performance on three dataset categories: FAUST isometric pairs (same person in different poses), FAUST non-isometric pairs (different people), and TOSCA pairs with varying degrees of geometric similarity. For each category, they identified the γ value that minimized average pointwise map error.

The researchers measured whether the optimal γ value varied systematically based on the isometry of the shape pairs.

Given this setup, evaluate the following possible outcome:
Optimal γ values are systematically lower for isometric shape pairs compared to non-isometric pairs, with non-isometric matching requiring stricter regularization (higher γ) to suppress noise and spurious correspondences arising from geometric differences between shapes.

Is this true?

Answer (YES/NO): NO